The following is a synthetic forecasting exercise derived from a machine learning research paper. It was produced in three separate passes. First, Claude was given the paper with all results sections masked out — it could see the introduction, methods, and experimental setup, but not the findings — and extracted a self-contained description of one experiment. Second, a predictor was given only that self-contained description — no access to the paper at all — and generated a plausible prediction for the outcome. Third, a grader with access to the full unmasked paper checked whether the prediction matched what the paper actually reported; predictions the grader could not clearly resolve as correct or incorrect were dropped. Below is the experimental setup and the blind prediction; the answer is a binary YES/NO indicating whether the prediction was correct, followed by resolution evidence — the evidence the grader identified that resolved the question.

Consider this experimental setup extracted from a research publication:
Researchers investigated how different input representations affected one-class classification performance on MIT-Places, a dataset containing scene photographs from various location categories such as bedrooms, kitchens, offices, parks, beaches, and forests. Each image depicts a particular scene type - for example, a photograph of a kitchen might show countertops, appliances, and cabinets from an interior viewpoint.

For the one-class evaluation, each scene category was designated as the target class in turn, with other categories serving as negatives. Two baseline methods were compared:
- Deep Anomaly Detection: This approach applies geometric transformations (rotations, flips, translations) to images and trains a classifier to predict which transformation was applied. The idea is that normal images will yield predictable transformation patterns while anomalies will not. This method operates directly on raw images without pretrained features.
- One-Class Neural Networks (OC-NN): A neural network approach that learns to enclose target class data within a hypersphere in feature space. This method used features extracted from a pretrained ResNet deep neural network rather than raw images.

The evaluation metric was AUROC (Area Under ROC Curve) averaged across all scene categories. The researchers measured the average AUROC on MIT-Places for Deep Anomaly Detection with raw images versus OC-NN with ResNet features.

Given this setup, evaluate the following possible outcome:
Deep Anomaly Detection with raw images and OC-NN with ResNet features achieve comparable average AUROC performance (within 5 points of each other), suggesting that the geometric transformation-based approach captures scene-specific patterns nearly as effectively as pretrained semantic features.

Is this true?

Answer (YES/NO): NO